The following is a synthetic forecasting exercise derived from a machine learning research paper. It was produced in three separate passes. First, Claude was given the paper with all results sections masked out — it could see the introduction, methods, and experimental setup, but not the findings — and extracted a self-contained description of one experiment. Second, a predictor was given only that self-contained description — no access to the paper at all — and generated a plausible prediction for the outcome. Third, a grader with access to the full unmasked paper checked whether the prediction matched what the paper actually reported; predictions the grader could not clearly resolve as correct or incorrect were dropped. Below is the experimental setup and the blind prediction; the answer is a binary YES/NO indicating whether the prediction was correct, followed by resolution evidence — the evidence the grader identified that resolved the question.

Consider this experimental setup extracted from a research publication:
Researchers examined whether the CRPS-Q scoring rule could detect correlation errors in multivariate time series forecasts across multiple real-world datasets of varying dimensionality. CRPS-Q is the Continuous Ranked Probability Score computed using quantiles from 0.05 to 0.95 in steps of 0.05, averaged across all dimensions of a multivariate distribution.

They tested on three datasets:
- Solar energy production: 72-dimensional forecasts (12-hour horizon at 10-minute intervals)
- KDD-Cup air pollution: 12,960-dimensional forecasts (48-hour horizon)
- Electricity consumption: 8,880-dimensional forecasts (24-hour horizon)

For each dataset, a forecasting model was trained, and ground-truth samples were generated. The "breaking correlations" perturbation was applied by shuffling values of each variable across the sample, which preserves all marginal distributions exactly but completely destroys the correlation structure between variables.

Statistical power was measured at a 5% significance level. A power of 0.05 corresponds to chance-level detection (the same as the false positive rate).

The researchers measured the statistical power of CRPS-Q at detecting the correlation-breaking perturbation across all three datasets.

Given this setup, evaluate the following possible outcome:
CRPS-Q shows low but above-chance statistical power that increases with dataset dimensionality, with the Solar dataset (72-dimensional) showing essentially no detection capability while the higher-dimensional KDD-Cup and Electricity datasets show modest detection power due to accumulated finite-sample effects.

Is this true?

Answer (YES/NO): NO